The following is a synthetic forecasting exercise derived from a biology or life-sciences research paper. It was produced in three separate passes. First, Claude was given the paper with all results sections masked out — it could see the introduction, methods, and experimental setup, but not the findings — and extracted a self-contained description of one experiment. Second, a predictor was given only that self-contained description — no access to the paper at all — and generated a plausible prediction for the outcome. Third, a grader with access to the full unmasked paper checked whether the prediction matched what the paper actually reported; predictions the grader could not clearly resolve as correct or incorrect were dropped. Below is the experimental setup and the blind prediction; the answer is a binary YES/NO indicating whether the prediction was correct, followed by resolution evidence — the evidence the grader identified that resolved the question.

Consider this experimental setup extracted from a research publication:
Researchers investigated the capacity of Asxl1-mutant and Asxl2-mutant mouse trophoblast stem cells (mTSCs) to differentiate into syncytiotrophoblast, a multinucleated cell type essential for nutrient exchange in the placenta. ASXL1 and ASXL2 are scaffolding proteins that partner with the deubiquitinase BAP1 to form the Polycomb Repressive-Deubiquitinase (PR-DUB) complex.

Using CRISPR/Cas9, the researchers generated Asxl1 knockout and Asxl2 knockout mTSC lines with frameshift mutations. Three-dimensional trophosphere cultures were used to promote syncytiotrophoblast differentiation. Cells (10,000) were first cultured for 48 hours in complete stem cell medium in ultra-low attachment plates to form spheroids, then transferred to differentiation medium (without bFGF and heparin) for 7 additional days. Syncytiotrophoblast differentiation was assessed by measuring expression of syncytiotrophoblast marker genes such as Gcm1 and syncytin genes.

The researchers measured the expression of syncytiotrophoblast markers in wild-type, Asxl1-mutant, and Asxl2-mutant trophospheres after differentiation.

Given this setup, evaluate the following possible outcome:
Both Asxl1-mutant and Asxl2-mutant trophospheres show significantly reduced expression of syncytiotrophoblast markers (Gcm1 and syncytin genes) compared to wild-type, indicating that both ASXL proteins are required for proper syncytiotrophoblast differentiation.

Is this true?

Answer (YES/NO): YES